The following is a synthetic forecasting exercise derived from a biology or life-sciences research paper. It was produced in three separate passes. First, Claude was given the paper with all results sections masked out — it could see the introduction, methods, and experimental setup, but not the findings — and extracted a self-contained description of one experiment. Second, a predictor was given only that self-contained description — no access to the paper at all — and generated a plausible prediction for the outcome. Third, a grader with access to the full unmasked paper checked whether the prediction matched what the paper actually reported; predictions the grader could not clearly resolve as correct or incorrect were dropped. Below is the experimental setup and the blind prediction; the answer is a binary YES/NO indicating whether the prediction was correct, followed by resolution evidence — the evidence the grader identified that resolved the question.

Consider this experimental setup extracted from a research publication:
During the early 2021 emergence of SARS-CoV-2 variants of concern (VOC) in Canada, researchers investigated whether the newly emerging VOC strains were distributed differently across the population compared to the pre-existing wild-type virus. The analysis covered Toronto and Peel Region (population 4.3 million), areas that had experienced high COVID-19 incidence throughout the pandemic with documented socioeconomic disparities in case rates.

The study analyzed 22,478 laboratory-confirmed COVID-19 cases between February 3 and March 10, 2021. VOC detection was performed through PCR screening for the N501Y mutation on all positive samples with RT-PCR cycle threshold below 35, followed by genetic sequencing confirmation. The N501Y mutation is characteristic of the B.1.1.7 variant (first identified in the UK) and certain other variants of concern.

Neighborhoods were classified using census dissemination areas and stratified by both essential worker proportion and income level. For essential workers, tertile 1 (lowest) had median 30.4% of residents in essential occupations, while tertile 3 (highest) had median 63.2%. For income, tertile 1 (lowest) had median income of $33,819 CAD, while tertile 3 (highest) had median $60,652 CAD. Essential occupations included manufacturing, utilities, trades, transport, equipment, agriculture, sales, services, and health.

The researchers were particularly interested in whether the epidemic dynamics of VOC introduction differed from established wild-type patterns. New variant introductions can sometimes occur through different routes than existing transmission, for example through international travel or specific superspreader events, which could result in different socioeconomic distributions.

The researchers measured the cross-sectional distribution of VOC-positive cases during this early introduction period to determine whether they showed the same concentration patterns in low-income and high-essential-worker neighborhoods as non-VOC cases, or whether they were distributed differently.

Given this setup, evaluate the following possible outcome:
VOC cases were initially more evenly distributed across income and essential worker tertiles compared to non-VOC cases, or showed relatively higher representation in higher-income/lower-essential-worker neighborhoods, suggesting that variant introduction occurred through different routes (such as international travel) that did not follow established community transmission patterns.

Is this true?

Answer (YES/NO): NO